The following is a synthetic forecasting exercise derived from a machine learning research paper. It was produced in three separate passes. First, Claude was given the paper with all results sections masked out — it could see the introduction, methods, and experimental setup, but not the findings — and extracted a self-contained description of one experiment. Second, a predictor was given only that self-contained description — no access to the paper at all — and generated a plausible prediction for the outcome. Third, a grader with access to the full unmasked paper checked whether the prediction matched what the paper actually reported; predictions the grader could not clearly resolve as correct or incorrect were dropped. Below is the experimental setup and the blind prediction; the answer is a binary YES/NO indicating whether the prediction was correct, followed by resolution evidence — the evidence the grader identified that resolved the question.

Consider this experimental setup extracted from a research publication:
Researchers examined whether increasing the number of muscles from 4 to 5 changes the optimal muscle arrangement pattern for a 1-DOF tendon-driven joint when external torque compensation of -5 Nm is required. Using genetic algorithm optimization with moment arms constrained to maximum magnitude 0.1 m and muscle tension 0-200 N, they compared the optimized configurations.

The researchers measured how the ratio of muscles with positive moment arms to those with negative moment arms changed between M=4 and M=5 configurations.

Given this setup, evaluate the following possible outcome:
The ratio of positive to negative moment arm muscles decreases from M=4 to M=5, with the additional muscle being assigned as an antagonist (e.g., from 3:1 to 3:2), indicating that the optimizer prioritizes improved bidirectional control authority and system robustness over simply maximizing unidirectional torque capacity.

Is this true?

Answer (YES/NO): YES